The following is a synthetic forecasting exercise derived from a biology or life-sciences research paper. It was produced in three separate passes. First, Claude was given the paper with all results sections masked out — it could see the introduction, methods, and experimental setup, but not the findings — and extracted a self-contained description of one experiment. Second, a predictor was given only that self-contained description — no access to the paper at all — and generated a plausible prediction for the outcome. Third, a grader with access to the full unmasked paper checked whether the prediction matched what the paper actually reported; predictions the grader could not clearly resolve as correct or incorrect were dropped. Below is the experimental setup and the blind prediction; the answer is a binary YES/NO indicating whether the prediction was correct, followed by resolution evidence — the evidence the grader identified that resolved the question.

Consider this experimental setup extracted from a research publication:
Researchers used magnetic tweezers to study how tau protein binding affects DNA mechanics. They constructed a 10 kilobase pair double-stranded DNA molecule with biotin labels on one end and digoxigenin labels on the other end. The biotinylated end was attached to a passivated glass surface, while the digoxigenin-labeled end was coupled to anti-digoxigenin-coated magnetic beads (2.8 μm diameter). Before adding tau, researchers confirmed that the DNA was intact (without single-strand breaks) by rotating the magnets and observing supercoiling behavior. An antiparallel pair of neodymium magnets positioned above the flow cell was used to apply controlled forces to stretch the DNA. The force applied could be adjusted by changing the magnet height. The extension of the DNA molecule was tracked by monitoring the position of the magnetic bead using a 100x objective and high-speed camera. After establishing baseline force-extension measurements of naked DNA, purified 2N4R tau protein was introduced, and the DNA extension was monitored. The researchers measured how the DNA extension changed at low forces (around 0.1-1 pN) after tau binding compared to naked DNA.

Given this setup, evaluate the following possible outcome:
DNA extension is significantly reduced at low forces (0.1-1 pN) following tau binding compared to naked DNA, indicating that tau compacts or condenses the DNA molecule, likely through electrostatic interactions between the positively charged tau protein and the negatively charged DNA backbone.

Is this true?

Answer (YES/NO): YES